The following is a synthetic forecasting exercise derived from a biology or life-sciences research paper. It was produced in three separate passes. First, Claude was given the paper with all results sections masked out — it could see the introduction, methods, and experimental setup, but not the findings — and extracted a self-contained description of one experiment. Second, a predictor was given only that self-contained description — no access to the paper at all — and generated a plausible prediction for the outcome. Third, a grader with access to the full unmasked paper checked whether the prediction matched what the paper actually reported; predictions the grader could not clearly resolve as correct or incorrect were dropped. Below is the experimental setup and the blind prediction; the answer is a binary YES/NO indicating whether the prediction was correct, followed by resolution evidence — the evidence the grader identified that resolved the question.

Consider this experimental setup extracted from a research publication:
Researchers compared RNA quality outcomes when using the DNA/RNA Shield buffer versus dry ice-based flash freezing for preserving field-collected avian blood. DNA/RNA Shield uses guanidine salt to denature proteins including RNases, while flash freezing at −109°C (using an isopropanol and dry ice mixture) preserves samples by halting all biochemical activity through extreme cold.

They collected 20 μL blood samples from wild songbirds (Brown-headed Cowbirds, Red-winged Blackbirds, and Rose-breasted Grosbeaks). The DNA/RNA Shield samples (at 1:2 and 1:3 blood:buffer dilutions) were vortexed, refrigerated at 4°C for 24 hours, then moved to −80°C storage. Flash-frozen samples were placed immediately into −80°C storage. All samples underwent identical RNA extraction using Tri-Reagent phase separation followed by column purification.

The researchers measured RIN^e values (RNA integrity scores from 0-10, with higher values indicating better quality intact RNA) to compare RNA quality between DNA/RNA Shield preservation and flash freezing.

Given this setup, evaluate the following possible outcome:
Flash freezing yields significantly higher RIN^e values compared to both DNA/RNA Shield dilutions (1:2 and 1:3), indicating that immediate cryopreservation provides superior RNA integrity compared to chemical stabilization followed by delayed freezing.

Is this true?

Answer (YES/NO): NO